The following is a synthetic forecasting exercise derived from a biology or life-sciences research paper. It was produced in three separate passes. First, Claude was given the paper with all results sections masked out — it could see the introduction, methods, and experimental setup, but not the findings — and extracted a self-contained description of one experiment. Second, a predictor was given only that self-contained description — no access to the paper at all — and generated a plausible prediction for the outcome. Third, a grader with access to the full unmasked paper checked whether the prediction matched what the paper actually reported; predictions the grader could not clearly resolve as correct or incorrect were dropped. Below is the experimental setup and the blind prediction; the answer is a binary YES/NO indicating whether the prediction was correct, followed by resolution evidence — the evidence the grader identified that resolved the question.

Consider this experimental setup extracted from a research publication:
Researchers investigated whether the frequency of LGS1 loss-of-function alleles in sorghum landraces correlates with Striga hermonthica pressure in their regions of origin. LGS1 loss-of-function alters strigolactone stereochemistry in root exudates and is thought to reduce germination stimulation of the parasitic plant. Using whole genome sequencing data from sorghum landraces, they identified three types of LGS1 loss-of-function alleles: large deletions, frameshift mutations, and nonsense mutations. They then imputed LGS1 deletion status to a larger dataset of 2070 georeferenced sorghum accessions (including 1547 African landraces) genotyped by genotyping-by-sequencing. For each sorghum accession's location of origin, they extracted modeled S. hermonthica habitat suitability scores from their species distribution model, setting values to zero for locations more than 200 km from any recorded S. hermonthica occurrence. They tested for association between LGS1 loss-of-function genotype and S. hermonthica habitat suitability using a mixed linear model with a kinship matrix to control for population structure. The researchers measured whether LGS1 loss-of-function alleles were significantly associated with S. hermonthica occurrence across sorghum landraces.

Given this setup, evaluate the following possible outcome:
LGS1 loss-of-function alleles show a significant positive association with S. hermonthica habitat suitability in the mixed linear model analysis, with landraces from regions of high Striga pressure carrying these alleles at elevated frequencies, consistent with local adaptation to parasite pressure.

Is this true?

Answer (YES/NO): NO